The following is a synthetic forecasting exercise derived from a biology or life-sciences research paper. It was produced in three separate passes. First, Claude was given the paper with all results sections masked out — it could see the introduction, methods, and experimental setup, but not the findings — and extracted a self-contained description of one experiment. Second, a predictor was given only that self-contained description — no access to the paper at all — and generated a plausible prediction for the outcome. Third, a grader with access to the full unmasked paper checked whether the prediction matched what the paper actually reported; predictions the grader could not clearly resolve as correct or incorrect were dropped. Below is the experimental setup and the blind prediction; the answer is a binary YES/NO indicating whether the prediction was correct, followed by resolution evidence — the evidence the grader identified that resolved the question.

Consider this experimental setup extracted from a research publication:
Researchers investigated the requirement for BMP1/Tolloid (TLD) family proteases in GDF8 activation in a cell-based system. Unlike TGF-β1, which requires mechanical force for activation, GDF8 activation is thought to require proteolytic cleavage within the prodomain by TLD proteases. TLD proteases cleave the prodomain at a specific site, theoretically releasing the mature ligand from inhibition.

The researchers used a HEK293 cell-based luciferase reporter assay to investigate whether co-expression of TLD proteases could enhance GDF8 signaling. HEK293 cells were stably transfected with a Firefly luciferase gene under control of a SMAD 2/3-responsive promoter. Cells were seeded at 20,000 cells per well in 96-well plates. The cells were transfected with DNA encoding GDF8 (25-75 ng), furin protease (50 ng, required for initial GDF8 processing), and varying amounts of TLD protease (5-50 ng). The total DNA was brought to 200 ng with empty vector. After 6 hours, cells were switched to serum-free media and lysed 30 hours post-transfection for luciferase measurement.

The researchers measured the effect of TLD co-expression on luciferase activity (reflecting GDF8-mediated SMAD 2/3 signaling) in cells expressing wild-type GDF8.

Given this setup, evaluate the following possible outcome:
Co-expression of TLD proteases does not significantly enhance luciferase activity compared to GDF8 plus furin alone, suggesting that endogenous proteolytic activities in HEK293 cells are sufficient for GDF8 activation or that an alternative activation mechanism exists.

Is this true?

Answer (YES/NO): NO